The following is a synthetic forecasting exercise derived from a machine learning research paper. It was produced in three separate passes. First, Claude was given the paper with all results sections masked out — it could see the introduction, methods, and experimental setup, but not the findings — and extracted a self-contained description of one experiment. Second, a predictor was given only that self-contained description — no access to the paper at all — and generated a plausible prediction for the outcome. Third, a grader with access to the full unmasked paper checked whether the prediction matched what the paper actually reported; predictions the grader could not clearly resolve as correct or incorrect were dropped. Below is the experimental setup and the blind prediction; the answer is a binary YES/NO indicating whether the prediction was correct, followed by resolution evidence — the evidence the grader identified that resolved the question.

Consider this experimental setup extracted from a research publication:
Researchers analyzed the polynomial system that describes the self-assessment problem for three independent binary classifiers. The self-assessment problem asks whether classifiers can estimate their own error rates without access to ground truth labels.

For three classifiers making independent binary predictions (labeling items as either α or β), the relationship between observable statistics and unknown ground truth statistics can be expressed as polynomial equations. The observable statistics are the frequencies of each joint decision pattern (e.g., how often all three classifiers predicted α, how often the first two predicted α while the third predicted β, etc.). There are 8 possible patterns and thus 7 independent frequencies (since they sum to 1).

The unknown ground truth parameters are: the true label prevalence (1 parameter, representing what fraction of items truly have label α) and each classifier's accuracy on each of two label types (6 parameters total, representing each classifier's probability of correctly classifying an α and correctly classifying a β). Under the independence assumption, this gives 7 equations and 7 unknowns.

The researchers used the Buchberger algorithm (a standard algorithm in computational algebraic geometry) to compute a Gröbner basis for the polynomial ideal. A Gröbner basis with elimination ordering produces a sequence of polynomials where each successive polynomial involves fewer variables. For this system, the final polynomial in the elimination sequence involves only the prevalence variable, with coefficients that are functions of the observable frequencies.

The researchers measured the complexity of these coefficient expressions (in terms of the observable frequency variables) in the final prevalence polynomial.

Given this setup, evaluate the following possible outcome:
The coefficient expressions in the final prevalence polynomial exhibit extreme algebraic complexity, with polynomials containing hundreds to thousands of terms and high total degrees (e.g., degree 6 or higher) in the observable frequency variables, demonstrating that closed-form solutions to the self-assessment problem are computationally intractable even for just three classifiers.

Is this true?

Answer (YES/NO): NO